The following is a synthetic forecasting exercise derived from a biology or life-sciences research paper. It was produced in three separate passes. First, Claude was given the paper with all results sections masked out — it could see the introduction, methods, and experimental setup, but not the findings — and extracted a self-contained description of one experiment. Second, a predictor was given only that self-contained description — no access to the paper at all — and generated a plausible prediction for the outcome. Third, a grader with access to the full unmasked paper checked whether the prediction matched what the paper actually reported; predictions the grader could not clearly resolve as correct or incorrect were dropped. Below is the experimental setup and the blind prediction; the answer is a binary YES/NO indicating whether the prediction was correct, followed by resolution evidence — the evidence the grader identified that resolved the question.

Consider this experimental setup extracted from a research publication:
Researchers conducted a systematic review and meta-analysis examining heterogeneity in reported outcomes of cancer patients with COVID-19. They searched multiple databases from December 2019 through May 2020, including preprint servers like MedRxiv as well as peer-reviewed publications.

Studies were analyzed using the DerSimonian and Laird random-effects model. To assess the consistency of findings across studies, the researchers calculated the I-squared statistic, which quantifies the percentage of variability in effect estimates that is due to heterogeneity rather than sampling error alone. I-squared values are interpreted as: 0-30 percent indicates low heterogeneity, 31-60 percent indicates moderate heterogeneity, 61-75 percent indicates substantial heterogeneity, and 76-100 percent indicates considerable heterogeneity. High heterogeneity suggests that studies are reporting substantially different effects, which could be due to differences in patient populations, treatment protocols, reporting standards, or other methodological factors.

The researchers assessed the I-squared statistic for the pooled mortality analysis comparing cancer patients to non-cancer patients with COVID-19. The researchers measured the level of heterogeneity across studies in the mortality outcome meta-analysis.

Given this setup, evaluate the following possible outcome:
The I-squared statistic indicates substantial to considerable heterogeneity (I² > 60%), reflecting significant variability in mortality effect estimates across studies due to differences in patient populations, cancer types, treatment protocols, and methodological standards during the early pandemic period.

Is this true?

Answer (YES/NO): YES